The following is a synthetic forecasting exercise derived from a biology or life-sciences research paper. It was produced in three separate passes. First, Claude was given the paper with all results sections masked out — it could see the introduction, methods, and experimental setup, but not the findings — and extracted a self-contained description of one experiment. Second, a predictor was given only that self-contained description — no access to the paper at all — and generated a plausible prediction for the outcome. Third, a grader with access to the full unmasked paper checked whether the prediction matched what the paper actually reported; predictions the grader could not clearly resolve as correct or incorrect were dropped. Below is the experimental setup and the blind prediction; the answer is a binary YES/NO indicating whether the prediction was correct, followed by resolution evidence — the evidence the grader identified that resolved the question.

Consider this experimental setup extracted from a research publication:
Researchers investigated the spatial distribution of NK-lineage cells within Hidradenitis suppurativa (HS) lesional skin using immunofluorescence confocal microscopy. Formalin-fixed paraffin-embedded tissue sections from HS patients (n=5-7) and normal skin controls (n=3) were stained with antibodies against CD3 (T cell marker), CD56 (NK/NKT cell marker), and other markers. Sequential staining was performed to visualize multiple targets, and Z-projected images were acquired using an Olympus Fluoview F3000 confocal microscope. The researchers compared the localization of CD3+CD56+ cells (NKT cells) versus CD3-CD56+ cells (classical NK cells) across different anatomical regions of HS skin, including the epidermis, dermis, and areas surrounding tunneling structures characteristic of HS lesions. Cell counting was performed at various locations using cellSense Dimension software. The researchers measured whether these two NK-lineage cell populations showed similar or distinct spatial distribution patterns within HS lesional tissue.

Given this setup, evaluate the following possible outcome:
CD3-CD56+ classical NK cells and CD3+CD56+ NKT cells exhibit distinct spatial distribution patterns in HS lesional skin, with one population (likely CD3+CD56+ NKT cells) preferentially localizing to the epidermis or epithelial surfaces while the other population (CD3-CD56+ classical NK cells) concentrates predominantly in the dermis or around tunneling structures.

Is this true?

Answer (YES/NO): NO